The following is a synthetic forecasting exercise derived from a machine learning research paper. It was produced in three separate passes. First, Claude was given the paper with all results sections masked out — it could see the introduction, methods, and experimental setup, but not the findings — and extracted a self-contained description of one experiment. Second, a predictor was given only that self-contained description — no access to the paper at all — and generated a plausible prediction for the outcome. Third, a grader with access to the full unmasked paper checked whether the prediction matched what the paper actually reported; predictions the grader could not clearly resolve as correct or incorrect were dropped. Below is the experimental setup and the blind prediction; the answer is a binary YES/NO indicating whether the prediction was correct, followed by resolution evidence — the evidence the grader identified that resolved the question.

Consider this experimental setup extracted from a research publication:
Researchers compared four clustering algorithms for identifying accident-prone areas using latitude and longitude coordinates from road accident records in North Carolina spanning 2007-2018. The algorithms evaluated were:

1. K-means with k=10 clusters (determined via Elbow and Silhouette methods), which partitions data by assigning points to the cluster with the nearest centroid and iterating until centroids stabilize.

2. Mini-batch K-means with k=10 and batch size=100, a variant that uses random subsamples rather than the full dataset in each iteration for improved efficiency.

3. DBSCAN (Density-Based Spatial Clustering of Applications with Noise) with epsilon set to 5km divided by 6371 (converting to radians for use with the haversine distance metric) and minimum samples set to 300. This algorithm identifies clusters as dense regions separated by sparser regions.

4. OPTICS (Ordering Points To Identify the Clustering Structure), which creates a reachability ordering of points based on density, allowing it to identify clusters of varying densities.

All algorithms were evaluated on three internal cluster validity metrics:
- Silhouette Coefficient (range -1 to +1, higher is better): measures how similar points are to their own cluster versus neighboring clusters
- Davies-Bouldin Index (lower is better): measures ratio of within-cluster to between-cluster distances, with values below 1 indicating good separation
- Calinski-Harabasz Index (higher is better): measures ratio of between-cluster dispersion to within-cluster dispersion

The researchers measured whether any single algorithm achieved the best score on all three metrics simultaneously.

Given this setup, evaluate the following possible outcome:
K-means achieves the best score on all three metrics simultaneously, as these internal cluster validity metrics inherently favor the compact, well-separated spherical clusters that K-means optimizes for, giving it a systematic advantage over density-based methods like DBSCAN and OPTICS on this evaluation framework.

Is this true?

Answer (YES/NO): NO